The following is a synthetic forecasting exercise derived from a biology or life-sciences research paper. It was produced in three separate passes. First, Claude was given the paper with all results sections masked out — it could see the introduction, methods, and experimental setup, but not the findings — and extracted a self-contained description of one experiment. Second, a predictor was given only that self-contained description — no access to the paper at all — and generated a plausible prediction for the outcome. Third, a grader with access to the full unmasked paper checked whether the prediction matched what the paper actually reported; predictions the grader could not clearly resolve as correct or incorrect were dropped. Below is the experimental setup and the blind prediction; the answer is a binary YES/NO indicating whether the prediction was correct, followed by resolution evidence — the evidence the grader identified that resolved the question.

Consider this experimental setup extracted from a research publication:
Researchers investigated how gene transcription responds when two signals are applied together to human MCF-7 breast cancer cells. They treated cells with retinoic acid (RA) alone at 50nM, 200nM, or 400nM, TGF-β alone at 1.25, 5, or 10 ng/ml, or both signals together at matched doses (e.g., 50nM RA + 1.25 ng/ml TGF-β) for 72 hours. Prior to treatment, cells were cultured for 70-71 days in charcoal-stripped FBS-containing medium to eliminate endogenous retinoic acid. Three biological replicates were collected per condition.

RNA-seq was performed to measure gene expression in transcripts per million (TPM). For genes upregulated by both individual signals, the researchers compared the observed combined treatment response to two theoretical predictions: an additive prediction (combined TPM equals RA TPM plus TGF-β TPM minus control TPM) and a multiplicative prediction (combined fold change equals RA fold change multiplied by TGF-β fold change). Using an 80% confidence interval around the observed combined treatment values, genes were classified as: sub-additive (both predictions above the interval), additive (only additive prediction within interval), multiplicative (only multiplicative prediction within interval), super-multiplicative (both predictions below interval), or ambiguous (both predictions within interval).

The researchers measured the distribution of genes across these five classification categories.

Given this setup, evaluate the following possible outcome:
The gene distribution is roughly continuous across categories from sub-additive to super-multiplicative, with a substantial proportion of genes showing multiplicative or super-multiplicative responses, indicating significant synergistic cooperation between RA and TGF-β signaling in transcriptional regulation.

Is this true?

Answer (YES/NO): NO